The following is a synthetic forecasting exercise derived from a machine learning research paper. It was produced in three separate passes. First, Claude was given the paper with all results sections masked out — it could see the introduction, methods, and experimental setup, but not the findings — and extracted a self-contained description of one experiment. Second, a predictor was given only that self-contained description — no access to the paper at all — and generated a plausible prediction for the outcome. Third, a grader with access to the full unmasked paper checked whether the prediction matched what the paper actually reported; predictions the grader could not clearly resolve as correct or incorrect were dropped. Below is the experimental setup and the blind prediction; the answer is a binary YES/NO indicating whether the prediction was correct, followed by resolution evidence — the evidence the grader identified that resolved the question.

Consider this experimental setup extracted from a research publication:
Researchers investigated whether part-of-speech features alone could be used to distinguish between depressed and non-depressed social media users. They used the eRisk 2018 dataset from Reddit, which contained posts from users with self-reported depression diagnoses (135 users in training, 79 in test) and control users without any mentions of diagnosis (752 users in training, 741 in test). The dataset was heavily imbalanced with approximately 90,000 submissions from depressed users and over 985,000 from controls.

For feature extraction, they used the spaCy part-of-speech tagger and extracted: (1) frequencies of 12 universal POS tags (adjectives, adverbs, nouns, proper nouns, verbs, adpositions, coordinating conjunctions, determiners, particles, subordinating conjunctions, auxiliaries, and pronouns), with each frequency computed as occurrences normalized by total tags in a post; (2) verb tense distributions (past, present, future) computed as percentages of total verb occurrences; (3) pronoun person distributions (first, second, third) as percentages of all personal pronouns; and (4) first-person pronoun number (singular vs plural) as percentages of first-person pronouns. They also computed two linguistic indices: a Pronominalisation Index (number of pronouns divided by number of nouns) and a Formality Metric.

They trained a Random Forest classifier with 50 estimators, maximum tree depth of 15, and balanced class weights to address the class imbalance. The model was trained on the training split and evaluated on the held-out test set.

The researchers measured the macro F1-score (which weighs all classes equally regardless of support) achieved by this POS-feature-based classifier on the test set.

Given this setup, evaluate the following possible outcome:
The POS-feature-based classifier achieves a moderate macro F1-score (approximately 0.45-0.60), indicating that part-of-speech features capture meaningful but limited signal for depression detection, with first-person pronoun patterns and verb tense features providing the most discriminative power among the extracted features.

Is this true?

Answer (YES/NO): NO